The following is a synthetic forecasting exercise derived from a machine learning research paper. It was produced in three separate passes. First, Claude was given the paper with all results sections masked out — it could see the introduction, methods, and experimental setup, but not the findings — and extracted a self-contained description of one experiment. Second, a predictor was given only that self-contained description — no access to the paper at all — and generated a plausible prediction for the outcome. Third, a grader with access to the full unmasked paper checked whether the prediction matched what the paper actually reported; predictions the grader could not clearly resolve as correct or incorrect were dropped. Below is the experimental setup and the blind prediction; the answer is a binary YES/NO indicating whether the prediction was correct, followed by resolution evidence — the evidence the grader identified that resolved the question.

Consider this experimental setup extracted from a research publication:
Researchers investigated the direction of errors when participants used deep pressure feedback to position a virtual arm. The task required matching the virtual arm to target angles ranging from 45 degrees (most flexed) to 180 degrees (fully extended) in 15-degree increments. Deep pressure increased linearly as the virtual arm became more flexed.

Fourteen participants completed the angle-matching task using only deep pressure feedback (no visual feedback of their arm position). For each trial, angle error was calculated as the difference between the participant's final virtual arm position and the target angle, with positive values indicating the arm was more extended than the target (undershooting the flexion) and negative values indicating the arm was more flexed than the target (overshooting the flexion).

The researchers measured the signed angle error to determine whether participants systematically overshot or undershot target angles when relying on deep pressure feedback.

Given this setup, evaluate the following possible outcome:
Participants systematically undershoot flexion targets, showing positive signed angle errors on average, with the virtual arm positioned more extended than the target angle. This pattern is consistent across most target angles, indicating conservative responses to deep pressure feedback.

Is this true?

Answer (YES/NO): YES